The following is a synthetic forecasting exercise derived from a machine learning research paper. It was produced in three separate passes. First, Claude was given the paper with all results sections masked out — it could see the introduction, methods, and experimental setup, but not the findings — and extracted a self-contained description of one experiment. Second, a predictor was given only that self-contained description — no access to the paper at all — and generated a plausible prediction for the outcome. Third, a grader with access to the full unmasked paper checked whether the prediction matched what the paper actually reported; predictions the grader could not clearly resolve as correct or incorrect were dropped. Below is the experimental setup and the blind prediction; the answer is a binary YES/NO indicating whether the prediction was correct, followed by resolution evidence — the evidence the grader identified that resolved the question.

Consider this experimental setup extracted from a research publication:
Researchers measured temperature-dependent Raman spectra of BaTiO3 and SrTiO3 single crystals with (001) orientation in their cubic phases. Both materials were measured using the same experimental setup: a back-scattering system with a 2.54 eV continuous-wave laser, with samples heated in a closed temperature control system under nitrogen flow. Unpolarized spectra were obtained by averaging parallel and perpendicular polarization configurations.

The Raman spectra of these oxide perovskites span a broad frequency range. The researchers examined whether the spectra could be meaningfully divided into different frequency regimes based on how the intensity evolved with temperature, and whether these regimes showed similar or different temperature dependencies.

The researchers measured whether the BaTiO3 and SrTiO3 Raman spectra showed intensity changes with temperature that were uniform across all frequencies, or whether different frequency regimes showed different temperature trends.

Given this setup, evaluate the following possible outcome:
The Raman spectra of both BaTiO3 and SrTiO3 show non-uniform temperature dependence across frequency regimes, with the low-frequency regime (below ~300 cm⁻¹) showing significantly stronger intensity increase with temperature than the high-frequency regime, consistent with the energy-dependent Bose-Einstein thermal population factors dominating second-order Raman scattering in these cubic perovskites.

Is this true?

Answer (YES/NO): NO